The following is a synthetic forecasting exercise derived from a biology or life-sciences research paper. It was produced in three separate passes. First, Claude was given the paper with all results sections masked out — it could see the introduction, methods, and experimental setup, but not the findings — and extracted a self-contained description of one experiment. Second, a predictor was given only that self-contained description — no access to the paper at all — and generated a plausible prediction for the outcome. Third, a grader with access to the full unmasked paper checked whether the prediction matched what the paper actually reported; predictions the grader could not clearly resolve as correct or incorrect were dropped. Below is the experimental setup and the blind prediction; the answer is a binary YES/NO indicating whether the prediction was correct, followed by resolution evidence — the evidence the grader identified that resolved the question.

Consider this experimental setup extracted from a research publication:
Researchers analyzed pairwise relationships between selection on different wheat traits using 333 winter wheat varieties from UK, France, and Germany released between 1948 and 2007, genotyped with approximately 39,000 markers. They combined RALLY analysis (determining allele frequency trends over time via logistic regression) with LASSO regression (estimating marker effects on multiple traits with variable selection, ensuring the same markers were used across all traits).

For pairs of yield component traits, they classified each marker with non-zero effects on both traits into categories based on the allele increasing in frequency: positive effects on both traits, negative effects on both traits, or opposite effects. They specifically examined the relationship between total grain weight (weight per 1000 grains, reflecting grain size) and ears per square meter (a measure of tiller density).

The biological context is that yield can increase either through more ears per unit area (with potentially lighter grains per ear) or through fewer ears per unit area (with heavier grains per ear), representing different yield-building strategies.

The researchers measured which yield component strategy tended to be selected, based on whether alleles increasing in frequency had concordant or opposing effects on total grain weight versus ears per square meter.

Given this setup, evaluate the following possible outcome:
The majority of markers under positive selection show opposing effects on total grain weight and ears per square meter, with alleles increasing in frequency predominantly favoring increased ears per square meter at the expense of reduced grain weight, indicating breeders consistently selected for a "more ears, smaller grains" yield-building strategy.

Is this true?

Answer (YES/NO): YES